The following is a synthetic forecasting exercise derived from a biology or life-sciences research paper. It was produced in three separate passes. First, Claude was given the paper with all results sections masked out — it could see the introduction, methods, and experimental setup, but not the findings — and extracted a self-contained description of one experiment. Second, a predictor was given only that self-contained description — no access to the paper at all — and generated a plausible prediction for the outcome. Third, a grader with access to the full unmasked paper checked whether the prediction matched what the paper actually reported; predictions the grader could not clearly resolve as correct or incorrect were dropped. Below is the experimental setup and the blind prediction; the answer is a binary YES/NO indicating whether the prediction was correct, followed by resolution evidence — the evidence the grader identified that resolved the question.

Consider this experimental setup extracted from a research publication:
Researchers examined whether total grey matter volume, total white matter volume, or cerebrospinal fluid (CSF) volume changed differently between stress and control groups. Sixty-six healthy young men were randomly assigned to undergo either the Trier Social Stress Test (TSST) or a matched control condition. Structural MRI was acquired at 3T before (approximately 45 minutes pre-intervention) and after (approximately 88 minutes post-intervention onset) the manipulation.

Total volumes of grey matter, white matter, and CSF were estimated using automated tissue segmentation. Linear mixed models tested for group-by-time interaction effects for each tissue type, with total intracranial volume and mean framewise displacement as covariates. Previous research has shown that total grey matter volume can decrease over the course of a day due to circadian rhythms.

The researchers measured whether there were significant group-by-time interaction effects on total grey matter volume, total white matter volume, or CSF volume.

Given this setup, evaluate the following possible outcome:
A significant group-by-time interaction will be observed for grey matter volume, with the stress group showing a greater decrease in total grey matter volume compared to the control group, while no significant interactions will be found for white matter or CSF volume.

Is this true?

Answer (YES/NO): NO